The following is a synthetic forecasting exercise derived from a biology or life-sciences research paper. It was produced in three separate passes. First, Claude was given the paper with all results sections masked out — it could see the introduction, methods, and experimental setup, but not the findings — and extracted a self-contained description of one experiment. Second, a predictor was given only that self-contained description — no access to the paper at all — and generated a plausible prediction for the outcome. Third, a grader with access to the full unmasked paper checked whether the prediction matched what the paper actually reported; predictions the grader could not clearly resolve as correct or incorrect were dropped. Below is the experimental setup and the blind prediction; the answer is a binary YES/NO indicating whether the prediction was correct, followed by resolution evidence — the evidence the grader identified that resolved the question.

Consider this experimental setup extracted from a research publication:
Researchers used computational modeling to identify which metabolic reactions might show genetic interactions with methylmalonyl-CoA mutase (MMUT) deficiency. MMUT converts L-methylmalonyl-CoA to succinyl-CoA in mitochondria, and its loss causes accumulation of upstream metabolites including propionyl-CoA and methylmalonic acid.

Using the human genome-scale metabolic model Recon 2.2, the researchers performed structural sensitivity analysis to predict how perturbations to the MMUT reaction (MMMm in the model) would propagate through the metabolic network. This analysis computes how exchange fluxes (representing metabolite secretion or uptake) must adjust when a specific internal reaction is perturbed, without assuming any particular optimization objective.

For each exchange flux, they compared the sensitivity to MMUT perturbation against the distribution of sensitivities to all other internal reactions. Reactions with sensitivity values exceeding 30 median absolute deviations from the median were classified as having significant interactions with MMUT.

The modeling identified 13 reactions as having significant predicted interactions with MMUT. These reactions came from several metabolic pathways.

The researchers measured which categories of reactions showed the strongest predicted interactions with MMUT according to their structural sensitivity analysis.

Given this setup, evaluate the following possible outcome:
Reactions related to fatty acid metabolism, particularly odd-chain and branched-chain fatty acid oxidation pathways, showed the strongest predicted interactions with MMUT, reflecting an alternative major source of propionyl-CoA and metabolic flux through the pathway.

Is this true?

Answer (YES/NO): NO